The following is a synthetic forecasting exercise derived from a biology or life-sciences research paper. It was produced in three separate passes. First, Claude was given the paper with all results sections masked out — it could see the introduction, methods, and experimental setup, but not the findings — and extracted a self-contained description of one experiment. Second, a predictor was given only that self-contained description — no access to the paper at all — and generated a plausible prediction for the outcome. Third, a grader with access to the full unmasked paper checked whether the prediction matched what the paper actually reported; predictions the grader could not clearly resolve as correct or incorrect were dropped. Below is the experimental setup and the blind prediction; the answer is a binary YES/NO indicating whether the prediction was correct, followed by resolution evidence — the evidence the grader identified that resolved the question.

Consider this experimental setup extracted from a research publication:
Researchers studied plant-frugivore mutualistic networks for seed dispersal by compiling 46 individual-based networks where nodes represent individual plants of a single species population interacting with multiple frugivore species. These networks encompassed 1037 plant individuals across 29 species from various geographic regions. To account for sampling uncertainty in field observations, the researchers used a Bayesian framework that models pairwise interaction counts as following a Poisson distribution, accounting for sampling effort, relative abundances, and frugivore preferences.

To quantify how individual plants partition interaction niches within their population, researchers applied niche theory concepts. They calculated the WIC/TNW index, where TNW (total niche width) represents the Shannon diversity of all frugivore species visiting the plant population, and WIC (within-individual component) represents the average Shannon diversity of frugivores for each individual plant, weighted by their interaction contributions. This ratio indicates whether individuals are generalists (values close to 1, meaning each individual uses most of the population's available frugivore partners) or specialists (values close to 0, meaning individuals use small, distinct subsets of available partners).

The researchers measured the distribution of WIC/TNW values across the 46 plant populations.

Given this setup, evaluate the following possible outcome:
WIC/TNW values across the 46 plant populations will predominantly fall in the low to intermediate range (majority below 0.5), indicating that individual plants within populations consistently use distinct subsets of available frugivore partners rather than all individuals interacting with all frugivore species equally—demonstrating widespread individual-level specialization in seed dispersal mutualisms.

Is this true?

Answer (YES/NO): NO